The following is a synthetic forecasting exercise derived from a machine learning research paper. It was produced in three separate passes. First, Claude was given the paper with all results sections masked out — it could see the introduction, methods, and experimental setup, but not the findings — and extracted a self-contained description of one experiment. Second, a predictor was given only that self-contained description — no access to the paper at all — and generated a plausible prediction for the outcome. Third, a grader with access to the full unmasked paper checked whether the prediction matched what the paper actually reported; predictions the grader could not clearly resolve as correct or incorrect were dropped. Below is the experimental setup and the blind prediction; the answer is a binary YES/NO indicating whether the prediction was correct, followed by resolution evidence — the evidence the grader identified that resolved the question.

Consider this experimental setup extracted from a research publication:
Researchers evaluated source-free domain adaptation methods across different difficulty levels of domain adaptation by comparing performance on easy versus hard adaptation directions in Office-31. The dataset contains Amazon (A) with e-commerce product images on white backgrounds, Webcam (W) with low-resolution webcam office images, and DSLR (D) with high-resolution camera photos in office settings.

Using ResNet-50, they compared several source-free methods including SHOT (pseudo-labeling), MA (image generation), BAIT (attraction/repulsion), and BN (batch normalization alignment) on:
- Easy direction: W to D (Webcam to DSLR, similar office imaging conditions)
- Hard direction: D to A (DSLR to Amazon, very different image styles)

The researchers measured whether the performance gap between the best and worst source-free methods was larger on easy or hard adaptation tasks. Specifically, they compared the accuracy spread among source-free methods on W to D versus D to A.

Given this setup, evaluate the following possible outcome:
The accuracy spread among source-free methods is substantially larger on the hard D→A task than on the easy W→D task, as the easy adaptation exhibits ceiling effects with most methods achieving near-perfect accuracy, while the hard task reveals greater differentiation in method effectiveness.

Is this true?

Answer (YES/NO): YES